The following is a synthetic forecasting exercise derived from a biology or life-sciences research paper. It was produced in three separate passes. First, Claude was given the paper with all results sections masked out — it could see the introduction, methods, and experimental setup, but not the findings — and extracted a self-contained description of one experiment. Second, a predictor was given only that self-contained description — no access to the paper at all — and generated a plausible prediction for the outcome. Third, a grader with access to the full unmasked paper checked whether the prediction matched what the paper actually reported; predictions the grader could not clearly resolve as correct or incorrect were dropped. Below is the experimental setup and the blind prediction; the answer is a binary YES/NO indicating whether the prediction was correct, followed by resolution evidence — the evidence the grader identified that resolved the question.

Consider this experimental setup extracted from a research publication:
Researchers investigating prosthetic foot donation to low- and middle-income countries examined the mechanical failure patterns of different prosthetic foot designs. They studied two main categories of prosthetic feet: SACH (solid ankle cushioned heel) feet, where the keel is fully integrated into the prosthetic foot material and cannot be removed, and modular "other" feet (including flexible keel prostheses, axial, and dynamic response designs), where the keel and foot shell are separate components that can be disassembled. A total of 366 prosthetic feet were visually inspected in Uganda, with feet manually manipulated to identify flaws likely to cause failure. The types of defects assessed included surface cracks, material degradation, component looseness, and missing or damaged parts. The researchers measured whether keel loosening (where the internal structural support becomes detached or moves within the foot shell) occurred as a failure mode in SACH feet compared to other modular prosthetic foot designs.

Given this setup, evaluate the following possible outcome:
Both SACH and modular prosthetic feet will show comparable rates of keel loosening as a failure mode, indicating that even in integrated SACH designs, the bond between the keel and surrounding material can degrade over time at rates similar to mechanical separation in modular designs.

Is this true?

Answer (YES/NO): NO